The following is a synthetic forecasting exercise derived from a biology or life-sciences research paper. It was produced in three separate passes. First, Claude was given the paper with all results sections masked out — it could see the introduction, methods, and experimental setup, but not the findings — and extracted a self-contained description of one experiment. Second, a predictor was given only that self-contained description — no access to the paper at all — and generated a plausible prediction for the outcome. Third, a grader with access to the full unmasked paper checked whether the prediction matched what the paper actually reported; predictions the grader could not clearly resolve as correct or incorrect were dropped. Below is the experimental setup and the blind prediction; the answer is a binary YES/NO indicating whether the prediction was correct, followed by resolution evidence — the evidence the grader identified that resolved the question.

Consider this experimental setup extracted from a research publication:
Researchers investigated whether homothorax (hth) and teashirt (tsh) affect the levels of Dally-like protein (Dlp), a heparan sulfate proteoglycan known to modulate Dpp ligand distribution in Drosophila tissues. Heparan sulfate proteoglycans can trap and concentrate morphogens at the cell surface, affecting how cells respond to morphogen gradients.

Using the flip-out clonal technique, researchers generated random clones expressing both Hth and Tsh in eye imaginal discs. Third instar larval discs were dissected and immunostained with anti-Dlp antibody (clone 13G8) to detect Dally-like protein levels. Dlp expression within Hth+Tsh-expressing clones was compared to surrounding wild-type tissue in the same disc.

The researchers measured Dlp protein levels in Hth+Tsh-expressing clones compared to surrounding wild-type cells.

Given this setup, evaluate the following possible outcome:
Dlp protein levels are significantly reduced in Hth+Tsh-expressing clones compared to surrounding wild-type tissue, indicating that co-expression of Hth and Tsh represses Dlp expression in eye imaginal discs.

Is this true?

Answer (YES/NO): NO